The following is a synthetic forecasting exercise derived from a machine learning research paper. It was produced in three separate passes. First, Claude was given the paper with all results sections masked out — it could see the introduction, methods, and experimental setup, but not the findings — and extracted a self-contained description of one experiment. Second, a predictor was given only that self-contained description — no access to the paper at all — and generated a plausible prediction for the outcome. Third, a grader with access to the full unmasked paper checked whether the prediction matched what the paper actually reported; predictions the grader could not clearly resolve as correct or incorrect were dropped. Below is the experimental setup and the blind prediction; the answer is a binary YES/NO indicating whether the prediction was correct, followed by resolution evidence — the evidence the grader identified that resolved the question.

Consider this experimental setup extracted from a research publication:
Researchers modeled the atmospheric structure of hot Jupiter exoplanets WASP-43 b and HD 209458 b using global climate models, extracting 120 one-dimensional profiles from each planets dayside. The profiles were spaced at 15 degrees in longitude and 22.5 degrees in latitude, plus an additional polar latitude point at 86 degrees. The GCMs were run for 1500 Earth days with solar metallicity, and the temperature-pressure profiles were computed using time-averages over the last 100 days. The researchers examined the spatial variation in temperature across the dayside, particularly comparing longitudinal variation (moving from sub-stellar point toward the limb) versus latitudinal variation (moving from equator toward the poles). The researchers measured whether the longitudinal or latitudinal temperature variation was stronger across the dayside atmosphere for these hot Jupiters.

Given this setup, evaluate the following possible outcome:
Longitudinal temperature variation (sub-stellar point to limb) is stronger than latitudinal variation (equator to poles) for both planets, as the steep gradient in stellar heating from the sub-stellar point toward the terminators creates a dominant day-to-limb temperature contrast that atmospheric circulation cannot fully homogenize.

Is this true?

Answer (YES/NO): YES